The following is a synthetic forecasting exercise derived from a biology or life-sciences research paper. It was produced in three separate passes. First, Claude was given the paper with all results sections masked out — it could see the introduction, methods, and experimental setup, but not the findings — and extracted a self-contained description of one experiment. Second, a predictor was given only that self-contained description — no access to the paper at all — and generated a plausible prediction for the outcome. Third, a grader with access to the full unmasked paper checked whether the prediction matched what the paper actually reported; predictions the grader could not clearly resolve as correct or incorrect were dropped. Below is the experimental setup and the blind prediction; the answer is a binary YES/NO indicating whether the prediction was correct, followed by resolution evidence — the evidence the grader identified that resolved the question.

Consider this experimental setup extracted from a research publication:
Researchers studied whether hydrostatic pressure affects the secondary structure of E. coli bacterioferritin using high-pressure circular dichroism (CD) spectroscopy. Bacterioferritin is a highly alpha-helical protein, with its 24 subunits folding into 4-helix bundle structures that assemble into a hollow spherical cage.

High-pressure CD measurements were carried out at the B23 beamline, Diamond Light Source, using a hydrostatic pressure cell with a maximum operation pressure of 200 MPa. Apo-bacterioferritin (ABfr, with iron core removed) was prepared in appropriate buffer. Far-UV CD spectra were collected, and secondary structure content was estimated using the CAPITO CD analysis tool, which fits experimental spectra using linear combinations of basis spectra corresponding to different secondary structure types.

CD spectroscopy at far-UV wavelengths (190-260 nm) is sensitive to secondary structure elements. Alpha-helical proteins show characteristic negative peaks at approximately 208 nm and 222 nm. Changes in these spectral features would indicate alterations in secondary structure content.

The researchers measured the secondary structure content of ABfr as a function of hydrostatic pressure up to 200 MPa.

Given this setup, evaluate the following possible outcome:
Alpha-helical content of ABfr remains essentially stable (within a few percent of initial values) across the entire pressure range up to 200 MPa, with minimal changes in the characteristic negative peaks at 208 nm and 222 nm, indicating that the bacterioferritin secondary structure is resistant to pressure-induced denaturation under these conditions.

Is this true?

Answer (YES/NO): YES